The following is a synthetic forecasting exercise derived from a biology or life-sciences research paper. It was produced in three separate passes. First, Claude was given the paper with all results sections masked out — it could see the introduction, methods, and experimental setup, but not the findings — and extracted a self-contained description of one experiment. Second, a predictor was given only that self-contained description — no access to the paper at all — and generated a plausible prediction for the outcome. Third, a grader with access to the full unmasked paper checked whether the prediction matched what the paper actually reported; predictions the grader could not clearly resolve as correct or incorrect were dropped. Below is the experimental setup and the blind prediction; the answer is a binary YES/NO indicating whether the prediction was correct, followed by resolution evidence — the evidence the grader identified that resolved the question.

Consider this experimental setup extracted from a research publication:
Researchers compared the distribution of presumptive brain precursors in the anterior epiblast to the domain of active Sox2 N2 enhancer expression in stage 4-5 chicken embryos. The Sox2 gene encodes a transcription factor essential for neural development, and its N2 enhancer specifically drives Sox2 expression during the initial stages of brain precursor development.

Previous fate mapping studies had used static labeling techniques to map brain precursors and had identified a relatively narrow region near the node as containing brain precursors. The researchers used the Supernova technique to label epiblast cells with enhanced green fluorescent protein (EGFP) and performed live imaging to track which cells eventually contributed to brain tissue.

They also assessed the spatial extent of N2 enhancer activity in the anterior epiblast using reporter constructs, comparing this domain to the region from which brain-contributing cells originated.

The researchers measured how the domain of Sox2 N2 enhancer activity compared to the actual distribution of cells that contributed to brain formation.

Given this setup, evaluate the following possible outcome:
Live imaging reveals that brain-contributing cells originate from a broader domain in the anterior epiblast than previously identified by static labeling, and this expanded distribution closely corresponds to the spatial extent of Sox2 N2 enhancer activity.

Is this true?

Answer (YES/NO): NO